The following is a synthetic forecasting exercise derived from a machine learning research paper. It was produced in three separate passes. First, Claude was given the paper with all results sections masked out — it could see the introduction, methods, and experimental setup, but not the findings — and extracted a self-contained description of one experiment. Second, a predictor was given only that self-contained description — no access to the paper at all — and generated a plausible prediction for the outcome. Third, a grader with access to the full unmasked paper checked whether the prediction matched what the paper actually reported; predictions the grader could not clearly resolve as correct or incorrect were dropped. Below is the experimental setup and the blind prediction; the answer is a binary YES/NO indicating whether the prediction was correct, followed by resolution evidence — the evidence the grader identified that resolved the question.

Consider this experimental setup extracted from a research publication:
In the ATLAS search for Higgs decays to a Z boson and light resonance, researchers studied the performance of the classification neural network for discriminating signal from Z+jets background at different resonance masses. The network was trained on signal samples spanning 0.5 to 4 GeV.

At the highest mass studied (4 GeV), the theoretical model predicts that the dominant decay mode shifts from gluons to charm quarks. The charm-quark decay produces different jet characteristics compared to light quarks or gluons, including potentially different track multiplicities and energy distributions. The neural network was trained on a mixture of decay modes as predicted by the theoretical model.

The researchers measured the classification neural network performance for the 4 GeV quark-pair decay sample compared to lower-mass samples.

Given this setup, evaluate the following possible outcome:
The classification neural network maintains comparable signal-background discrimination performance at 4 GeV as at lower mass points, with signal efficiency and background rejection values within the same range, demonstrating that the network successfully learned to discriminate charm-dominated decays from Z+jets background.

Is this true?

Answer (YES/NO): NO